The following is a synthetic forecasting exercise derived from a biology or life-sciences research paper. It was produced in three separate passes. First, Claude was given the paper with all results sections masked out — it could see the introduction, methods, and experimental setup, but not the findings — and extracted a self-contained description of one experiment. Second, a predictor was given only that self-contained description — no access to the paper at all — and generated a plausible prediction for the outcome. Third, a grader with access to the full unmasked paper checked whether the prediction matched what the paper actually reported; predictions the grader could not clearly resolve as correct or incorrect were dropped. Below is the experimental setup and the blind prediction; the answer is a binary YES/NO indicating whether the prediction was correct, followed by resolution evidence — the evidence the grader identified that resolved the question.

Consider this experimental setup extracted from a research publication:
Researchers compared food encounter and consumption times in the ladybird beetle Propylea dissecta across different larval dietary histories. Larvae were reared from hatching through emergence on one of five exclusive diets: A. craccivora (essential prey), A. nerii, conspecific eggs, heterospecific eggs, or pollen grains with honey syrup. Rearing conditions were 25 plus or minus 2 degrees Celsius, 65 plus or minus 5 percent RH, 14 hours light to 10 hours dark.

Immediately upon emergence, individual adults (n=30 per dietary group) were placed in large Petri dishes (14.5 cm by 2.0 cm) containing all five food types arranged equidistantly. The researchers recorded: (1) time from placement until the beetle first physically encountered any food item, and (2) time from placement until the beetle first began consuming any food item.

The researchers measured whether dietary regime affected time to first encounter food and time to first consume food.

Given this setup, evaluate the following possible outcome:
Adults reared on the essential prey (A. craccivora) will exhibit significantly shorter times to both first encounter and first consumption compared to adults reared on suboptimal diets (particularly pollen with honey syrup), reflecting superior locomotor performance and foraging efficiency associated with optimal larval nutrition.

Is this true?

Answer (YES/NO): NO